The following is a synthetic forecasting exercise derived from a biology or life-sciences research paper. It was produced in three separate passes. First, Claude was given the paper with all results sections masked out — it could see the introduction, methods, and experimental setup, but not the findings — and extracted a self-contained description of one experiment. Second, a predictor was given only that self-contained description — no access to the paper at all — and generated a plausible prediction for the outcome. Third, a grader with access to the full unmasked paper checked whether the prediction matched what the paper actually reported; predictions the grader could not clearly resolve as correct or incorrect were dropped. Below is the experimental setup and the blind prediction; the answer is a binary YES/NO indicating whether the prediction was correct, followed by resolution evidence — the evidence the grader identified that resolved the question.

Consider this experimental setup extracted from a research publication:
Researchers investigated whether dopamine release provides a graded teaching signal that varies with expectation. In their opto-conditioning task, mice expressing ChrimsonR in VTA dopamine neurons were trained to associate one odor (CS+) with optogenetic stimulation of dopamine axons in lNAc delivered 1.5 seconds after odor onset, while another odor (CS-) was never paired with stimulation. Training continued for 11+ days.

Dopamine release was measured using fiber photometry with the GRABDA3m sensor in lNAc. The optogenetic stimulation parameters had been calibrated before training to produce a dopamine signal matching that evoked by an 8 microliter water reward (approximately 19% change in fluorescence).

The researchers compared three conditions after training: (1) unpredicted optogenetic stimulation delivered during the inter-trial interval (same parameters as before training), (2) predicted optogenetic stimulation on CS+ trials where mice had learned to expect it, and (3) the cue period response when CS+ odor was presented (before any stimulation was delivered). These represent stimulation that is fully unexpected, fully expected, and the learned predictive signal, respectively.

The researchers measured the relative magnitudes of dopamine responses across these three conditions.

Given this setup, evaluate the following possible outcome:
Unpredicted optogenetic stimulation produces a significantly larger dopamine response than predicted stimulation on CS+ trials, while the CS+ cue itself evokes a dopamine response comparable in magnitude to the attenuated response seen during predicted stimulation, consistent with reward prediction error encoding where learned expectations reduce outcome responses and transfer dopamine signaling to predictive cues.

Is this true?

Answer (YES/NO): NO